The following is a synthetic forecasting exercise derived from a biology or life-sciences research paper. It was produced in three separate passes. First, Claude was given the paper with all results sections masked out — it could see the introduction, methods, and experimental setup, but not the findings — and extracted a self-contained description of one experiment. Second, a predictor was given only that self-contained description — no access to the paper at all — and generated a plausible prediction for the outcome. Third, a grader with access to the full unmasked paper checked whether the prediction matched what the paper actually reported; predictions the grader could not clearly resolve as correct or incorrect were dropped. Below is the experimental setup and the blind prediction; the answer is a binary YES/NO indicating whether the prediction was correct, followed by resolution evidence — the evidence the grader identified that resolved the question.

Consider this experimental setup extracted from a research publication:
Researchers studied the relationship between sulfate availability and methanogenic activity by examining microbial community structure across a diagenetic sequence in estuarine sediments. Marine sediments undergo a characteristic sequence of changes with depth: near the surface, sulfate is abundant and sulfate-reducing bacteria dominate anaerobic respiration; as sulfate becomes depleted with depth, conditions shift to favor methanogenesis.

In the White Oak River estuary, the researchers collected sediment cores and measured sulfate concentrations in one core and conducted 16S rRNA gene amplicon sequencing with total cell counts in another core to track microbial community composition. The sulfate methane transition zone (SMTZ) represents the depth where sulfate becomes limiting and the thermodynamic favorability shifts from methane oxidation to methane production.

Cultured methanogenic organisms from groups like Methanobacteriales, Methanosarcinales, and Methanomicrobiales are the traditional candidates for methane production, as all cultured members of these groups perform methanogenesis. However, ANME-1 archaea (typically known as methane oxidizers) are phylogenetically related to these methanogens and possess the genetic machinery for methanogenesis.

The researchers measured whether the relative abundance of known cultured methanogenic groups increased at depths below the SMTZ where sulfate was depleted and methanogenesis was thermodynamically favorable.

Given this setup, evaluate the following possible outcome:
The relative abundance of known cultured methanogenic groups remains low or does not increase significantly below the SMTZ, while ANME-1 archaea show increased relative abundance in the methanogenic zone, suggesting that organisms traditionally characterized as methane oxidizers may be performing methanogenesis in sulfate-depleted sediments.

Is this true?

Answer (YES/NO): YES